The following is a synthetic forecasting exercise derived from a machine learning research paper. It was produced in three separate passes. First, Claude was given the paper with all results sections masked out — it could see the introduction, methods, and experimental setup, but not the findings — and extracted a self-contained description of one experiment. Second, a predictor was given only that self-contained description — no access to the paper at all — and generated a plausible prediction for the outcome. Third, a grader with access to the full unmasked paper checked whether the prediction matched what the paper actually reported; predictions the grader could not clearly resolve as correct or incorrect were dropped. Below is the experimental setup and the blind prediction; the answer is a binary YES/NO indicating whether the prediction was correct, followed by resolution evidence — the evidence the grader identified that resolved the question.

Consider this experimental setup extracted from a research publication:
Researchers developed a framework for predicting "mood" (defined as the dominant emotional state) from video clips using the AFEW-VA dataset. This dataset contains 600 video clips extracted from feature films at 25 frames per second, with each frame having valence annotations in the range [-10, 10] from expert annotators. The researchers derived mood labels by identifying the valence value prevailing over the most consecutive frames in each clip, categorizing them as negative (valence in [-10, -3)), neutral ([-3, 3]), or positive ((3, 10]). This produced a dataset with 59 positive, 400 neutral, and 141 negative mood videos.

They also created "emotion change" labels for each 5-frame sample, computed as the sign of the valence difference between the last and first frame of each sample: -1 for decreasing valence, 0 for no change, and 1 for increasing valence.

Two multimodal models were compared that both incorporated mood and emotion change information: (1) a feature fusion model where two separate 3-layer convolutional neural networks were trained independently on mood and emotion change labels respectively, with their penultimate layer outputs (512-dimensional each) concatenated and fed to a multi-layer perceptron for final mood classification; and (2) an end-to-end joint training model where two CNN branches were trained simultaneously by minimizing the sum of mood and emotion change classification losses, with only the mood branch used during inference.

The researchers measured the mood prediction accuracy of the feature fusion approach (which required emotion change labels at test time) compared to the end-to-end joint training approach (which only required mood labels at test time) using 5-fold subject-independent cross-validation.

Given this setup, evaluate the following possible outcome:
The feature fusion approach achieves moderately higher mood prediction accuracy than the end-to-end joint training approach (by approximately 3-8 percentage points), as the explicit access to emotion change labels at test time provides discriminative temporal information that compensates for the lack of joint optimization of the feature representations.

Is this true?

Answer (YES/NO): NO